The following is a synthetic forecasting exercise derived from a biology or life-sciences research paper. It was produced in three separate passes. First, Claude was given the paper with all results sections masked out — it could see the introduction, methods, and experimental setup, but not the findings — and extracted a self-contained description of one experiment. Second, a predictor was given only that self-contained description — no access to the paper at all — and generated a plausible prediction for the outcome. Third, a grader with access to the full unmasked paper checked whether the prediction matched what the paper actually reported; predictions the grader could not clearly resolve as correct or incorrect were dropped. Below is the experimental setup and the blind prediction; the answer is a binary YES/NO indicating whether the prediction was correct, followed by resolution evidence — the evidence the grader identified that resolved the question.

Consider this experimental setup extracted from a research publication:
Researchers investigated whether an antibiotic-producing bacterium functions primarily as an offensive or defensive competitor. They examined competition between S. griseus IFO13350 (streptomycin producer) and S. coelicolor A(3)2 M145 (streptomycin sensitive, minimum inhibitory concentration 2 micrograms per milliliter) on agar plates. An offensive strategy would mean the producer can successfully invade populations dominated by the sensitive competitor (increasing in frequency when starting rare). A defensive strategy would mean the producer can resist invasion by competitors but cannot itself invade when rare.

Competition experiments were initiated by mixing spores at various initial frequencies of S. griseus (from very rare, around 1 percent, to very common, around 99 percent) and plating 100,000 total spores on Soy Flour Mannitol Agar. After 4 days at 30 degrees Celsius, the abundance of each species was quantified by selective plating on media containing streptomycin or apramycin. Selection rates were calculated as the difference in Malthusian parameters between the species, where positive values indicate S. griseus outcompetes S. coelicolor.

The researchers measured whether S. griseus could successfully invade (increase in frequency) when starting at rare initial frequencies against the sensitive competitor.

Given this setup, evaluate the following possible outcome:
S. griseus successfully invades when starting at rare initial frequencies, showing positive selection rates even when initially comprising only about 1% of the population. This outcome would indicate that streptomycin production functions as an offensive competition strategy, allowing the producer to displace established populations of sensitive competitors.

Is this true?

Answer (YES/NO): YES